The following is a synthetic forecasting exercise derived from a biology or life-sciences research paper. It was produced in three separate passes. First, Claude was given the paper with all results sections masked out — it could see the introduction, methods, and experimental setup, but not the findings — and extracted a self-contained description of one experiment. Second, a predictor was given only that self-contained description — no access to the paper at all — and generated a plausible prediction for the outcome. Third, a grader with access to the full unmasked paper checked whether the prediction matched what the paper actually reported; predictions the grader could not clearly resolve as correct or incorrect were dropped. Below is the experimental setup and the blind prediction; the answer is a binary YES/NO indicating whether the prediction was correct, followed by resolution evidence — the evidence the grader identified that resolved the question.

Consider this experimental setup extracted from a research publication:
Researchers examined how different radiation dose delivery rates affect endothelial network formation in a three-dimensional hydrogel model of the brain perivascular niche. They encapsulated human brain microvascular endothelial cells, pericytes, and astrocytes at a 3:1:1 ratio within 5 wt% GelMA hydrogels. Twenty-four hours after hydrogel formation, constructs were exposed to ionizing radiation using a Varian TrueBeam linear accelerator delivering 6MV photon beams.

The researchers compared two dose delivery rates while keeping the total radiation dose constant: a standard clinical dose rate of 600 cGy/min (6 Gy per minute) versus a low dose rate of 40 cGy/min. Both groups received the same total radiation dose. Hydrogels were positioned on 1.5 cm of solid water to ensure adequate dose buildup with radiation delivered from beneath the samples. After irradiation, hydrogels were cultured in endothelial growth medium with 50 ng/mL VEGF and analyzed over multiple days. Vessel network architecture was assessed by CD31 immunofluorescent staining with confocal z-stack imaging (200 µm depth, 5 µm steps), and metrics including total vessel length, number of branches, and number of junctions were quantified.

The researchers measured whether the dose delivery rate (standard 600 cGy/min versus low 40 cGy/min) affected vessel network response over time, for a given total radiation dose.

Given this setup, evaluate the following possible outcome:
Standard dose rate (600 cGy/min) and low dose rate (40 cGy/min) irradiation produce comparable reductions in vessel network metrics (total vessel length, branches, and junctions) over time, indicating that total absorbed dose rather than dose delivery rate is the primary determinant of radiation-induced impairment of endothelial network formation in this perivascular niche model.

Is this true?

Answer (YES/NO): NO